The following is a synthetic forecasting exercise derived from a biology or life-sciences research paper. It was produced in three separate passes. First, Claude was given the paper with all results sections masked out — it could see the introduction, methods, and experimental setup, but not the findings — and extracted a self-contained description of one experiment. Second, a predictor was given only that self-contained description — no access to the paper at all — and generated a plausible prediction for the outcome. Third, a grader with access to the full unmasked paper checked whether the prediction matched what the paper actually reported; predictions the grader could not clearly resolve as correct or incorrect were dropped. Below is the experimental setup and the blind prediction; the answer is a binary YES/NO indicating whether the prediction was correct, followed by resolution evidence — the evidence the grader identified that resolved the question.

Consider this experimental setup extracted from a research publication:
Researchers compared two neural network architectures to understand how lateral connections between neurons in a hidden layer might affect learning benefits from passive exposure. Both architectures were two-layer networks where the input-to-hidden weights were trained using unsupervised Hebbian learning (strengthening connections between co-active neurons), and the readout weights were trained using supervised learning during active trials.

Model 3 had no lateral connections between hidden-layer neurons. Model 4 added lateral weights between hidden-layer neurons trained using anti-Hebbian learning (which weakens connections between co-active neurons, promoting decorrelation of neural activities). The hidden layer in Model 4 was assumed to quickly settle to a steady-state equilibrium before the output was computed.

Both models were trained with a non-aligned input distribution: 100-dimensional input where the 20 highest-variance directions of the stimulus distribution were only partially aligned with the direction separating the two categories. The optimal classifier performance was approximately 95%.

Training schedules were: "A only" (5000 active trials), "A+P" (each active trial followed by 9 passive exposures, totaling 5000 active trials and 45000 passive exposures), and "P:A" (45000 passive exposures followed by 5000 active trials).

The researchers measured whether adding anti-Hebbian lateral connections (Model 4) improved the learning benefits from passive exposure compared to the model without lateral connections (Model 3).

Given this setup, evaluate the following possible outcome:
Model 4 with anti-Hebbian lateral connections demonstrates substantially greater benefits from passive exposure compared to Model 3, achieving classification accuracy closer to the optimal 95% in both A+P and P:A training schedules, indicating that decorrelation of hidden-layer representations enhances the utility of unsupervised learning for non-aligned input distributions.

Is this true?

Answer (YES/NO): NO